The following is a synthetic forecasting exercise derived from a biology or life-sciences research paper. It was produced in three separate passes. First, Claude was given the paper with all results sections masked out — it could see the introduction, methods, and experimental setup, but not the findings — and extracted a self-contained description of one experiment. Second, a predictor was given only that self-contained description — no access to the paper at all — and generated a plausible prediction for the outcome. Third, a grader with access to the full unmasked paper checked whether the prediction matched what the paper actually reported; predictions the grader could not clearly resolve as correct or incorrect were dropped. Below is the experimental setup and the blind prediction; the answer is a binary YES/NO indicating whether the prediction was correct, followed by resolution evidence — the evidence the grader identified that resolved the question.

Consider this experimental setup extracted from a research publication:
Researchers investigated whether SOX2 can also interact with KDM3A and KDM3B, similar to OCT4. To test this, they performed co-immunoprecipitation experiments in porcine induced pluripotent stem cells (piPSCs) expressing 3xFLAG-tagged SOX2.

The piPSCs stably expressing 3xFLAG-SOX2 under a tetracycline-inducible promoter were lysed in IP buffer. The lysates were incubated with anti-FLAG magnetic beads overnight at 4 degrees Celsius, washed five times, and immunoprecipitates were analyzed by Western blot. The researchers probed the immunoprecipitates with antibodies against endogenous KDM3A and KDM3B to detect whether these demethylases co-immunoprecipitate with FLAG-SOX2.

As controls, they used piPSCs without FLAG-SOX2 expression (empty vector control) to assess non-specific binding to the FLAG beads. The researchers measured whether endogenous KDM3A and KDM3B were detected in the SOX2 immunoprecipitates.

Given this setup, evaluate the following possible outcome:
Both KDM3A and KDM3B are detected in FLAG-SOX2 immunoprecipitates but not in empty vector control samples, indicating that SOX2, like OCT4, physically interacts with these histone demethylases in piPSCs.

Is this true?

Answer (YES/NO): NO